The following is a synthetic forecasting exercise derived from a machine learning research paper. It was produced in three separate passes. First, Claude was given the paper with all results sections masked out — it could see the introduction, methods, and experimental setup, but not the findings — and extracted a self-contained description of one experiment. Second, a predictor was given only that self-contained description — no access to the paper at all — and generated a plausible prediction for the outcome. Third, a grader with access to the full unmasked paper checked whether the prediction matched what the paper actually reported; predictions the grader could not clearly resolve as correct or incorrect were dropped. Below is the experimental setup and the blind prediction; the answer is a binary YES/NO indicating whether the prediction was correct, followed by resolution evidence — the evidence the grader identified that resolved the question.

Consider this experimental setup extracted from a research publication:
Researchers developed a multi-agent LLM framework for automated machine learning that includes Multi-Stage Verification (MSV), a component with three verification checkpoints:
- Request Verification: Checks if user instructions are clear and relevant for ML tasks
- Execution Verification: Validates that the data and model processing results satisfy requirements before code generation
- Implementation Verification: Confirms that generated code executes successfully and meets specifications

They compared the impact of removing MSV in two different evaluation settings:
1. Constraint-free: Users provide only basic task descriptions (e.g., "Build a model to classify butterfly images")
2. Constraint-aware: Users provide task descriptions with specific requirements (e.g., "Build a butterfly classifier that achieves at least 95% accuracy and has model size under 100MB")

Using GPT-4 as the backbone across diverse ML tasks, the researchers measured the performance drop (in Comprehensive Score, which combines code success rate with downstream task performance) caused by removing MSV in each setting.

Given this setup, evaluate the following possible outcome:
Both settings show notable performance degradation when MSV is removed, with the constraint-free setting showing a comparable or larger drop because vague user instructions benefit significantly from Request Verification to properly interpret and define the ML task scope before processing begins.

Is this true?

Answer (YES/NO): NO